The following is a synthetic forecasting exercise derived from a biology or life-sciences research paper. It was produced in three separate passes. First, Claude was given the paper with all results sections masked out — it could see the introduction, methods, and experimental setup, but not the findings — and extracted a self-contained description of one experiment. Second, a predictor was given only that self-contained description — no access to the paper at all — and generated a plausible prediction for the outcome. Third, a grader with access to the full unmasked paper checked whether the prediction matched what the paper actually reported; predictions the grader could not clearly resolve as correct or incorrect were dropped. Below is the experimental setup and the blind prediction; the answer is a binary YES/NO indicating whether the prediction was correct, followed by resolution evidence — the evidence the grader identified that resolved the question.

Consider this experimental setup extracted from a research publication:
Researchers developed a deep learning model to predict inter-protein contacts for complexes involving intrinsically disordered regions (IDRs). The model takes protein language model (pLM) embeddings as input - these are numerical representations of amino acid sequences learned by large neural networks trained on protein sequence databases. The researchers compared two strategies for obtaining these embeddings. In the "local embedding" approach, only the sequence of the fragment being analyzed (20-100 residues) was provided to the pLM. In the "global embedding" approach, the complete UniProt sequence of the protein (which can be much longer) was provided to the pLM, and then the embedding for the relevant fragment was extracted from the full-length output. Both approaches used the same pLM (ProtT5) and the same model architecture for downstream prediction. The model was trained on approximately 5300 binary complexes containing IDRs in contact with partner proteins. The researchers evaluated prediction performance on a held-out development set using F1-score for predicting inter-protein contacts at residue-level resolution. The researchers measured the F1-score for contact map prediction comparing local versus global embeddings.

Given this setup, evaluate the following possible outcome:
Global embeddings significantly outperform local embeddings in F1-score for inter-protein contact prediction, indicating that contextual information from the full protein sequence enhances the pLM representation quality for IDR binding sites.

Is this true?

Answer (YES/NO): NO